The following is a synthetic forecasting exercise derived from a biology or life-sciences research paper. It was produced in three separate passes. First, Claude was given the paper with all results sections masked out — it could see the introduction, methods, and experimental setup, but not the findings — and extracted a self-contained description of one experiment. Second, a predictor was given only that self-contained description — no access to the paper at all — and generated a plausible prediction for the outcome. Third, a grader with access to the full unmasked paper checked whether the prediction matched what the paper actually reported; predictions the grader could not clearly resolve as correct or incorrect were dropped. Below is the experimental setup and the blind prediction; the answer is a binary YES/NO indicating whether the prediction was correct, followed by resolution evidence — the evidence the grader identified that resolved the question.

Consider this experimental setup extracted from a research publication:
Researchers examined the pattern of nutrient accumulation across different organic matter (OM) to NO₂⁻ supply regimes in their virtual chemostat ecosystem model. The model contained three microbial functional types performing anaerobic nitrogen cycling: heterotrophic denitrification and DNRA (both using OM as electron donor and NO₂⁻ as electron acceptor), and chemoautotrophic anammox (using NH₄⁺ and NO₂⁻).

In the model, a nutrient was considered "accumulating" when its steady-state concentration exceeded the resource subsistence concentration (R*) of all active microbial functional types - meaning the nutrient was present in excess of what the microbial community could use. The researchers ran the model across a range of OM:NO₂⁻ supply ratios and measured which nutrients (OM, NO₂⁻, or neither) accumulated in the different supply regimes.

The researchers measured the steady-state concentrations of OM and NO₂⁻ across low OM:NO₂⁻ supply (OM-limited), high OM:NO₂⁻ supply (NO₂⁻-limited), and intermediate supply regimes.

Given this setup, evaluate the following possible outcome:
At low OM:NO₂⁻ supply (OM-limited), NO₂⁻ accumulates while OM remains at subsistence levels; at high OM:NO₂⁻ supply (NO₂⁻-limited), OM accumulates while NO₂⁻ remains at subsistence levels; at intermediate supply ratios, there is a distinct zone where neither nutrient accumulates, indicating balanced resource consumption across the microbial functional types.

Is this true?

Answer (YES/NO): YES